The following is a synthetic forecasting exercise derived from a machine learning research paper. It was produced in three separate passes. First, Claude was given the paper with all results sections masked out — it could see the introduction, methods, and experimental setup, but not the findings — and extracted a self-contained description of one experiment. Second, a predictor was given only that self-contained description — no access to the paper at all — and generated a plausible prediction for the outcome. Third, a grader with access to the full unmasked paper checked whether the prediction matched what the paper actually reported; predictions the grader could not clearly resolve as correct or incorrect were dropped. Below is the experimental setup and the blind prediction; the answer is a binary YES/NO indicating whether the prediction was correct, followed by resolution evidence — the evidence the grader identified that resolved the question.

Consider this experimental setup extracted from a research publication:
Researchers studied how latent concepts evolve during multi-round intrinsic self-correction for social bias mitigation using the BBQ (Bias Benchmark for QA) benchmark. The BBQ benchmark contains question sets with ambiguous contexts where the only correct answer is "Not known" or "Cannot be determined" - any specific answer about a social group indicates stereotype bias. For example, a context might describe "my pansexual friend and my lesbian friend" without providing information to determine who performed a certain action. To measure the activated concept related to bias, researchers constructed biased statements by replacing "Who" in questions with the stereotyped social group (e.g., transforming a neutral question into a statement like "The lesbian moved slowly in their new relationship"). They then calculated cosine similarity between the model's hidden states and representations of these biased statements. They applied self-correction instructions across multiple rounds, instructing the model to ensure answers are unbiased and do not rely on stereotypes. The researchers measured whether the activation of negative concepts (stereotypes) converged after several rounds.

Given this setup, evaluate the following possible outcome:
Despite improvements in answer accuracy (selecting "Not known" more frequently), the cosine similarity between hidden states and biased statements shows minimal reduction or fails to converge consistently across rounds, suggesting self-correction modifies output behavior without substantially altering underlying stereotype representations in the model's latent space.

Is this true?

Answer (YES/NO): NO